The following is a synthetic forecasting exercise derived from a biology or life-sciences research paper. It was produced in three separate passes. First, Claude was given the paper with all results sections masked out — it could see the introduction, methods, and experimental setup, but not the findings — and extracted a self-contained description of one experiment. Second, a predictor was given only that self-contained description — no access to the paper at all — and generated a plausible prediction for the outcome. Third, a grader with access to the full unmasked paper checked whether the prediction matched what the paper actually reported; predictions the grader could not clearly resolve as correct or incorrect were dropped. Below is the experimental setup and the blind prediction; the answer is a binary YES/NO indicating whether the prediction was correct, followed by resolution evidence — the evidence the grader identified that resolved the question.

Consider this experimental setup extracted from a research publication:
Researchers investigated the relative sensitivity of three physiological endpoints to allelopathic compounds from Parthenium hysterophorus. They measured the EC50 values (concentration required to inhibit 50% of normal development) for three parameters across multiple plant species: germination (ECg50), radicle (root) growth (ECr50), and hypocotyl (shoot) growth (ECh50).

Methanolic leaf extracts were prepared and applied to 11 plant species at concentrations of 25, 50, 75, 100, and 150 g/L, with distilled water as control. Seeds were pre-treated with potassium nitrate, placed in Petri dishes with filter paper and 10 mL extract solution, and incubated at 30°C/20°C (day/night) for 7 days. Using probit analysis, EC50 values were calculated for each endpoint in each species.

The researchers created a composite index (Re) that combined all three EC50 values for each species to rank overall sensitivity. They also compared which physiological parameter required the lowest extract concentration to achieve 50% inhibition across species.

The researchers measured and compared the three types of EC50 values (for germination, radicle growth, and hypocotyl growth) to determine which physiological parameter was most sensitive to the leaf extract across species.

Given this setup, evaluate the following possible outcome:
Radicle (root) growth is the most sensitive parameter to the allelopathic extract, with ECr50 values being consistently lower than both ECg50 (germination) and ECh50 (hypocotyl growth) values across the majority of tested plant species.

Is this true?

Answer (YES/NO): NO